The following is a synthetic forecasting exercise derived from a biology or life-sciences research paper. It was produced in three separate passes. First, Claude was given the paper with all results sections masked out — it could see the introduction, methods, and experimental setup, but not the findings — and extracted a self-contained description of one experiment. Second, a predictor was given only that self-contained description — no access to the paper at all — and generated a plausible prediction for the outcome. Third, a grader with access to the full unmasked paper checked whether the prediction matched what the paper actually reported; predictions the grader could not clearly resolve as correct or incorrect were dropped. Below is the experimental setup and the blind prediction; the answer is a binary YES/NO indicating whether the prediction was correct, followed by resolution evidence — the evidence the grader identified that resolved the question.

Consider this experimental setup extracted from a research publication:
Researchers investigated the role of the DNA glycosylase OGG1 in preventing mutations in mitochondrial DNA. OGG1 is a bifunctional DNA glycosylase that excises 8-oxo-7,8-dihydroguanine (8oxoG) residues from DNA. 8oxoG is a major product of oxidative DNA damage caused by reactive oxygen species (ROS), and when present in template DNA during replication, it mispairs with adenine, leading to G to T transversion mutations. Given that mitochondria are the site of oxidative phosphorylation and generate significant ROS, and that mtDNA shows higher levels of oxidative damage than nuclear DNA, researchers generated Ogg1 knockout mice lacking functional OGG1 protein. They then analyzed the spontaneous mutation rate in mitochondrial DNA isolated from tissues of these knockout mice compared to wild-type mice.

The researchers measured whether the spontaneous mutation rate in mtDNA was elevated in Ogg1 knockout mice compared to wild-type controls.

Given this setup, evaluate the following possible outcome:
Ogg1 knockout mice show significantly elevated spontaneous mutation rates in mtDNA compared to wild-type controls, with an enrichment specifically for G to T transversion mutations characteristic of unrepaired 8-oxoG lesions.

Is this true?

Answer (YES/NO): NO